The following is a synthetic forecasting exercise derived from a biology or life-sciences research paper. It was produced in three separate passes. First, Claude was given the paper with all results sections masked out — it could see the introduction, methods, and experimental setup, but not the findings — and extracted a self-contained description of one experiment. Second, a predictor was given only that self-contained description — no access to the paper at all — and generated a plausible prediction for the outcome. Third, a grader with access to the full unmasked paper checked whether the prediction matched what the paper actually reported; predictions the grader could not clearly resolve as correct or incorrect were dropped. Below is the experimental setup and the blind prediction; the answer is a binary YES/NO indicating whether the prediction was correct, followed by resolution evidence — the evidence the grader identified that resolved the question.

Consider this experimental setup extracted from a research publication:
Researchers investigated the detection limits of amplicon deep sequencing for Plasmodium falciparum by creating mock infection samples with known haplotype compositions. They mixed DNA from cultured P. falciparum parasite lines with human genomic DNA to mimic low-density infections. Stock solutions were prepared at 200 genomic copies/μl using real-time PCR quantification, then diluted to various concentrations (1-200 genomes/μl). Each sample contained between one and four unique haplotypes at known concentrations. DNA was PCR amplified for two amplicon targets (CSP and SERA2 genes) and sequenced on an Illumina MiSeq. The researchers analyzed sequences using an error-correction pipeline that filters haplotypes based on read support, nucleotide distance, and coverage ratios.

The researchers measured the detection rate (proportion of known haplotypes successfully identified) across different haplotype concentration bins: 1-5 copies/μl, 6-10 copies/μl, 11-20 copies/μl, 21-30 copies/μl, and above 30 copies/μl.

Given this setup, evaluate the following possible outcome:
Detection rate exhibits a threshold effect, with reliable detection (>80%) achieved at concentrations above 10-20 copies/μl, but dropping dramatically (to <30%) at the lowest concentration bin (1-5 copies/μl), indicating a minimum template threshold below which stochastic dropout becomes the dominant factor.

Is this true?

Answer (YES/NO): NO